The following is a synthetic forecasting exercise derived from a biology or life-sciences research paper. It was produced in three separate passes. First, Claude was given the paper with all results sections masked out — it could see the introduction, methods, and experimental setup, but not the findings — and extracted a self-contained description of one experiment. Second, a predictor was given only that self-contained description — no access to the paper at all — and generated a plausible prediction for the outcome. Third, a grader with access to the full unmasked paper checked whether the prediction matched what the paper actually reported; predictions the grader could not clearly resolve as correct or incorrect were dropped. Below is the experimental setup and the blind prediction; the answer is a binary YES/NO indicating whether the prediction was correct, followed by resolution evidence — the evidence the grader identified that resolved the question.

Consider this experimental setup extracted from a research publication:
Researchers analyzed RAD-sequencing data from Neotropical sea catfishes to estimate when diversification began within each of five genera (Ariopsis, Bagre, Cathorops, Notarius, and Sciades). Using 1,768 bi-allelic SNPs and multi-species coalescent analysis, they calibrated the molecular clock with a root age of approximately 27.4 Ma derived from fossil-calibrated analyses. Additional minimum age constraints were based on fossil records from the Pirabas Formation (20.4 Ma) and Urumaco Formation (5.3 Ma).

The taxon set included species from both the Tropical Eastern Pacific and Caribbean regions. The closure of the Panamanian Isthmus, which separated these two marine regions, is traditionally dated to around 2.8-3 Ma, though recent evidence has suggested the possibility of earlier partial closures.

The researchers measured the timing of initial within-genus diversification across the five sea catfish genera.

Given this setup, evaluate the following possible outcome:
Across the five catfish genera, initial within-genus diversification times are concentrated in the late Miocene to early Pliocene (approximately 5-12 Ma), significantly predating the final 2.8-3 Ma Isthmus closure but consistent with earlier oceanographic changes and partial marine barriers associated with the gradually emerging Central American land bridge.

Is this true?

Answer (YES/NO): YES